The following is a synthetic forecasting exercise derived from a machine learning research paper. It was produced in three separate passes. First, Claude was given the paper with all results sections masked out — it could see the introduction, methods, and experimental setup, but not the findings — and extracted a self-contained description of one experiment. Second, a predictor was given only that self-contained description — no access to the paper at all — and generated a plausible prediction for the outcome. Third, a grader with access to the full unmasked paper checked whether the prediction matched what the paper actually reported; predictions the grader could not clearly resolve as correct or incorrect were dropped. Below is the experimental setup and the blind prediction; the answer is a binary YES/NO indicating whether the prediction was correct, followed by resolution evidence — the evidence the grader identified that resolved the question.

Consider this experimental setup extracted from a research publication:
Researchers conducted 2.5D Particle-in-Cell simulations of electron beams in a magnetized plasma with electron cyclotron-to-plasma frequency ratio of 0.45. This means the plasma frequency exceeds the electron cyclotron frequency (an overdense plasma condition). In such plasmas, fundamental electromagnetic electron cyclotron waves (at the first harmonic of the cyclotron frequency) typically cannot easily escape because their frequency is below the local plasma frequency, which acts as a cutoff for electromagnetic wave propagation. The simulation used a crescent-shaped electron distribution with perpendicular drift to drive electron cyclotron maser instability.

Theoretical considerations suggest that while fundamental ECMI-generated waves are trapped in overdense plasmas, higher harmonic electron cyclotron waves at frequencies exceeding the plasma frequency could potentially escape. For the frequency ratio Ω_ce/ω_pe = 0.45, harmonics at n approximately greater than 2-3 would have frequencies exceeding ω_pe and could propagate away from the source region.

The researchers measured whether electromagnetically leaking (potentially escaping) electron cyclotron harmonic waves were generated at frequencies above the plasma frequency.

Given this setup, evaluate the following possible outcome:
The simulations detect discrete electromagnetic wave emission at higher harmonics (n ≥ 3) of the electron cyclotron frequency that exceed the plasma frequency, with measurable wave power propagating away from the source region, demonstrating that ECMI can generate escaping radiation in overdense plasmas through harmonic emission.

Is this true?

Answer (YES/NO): YES